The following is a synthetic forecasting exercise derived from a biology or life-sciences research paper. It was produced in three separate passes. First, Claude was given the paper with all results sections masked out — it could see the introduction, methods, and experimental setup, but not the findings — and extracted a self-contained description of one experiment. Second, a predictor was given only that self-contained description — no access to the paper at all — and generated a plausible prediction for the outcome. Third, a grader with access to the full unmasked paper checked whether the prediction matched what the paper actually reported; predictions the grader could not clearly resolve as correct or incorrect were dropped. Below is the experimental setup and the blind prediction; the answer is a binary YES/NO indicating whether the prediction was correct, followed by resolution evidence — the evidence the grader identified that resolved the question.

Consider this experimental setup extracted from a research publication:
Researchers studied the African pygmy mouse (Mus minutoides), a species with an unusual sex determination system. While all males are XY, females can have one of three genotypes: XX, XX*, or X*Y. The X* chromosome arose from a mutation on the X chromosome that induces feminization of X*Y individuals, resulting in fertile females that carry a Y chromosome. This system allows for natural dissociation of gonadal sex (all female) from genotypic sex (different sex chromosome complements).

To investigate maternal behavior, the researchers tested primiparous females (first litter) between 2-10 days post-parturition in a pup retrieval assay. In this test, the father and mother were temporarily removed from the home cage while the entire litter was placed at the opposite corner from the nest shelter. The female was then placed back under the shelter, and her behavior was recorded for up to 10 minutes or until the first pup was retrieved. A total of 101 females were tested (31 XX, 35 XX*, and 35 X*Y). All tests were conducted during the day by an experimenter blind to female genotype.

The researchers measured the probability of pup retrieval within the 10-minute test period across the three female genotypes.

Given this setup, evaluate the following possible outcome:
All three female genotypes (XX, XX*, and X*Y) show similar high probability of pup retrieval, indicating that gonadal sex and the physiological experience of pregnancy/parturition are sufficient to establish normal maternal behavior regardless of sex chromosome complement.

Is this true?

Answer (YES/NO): NO